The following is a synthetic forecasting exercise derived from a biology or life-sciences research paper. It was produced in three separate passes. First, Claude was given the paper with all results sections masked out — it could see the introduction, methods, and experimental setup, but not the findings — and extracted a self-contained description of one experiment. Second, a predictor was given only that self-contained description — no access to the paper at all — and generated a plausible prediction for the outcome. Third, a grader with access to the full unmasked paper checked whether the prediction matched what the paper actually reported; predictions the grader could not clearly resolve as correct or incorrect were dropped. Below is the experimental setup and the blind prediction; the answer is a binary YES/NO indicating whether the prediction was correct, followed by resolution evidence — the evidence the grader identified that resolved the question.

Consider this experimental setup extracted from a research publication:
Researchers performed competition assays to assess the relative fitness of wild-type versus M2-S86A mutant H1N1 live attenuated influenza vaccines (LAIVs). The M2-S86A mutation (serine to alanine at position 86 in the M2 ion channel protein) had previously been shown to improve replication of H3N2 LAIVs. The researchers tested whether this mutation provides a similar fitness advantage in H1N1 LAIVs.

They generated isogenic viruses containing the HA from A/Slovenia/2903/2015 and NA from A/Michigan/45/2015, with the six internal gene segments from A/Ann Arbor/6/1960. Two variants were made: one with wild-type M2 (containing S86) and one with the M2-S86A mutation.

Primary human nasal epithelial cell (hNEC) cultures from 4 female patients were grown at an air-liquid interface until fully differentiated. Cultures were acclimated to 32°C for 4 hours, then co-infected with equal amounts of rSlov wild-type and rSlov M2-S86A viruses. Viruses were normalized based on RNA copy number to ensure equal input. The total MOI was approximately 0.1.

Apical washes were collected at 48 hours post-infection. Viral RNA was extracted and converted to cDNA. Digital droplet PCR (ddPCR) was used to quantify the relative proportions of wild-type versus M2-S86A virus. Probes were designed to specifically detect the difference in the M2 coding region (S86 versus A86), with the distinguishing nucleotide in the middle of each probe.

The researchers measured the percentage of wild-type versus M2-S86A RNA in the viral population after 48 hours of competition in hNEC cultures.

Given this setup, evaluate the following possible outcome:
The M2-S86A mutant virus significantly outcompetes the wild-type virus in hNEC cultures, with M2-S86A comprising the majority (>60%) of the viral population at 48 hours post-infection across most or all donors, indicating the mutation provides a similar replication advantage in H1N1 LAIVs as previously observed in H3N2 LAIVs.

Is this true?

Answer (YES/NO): NO